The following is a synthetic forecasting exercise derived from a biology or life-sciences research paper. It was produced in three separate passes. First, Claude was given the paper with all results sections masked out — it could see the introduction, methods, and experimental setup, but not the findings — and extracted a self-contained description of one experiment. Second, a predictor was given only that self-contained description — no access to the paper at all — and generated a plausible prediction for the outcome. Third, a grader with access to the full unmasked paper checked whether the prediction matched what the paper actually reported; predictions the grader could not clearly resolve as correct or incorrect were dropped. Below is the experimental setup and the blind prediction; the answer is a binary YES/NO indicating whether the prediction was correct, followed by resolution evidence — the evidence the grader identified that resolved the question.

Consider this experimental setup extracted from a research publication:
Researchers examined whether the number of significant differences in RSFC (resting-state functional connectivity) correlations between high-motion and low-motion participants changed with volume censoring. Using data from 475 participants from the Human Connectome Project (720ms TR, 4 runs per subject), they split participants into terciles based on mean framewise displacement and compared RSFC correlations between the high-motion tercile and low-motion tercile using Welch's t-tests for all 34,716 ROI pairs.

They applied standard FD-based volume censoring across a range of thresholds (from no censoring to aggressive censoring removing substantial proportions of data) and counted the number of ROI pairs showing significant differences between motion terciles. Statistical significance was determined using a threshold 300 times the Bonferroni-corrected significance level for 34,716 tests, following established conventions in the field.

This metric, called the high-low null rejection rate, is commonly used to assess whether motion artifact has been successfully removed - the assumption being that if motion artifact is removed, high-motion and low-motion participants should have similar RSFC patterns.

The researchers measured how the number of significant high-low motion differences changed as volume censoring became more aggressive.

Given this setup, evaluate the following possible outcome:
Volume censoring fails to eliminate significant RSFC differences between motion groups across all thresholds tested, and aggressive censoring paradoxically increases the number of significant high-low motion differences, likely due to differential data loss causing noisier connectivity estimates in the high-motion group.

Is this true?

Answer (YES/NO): NO